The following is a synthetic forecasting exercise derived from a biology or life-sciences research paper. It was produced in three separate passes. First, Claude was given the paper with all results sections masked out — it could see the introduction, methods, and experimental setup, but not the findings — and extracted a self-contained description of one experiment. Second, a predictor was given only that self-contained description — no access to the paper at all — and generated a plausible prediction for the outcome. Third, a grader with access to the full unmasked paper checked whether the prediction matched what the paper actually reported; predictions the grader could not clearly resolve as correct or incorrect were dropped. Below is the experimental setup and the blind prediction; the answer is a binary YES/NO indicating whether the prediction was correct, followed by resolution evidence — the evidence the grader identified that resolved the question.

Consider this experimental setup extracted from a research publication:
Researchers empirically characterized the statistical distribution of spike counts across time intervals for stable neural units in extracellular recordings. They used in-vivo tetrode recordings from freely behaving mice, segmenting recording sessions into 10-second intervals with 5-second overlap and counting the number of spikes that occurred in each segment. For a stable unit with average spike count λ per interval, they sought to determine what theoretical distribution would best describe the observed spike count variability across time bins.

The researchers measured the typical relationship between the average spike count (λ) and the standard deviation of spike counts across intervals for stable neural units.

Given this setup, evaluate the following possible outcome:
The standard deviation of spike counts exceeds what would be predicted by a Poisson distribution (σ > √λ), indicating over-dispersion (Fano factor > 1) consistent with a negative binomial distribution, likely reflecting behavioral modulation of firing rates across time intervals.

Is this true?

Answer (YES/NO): NO